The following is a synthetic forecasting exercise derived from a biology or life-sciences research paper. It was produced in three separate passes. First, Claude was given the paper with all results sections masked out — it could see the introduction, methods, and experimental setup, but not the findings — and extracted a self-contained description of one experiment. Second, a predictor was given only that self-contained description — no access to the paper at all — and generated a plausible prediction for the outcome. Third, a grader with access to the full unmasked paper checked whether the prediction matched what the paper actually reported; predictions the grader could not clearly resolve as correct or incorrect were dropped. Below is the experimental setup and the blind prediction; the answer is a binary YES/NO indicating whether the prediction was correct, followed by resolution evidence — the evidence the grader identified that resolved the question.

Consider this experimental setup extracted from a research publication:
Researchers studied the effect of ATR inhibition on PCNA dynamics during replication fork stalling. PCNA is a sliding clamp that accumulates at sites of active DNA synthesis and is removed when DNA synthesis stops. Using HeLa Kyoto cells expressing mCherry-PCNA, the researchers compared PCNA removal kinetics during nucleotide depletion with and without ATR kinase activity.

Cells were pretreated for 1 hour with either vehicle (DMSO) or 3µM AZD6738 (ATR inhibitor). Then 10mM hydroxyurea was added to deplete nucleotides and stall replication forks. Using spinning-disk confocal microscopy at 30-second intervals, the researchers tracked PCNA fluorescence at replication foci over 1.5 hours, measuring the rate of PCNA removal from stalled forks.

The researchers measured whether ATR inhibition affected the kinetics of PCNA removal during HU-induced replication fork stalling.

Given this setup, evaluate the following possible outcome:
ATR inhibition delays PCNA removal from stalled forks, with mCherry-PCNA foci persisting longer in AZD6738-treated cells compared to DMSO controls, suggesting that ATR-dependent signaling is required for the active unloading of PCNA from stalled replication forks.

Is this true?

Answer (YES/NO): NO